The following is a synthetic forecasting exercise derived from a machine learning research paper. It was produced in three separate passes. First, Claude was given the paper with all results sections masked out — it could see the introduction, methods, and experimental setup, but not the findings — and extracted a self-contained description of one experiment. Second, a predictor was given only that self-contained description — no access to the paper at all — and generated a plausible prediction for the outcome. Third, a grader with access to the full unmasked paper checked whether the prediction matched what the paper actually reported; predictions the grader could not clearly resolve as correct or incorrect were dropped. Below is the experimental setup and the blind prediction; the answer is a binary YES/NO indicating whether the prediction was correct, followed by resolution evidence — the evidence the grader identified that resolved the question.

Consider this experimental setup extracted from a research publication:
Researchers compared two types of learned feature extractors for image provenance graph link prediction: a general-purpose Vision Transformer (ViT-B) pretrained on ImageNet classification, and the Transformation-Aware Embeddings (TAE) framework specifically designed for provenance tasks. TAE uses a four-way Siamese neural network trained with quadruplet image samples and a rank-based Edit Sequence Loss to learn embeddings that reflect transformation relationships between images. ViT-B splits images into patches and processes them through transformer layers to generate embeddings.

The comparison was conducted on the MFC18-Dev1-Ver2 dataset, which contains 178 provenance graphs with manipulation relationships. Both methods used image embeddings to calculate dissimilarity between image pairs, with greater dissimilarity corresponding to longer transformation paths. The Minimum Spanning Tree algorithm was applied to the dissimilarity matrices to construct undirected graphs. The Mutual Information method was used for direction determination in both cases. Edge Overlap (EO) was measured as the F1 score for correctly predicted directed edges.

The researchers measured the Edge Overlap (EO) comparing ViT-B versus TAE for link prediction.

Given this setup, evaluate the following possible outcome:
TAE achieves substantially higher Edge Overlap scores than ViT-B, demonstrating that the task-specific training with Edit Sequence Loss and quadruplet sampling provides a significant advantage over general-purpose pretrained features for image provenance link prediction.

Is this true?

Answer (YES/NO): NO